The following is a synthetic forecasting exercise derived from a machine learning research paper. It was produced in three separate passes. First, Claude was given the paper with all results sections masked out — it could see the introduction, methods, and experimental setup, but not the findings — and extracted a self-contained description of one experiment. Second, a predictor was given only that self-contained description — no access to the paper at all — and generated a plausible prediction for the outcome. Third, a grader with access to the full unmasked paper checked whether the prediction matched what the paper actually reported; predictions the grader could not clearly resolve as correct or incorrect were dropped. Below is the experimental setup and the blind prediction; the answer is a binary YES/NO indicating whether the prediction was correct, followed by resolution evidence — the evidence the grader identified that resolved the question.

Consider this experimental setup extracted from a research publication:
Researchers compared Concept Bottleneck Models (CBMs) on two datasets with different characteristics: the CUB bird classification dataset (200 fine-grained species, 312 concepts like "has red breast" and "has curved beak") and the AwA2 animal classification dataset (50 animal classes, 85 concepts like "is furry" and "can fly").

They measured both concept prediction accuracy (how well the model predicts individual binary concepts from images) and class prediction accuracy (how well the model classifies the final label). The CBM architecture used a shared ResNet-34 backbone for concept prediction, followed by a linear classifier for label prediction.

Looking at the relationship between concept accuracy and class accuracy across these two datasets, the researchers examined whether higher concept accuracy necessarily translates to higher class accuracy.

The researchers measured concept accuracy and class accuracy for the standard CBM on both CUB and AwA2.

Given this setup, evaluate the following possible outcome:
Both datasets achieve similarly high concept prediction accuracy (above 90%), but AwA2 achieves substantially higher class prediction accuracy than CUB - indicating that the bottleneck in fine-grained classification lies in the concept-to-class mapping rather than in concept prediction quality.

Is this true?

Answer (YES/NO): YES